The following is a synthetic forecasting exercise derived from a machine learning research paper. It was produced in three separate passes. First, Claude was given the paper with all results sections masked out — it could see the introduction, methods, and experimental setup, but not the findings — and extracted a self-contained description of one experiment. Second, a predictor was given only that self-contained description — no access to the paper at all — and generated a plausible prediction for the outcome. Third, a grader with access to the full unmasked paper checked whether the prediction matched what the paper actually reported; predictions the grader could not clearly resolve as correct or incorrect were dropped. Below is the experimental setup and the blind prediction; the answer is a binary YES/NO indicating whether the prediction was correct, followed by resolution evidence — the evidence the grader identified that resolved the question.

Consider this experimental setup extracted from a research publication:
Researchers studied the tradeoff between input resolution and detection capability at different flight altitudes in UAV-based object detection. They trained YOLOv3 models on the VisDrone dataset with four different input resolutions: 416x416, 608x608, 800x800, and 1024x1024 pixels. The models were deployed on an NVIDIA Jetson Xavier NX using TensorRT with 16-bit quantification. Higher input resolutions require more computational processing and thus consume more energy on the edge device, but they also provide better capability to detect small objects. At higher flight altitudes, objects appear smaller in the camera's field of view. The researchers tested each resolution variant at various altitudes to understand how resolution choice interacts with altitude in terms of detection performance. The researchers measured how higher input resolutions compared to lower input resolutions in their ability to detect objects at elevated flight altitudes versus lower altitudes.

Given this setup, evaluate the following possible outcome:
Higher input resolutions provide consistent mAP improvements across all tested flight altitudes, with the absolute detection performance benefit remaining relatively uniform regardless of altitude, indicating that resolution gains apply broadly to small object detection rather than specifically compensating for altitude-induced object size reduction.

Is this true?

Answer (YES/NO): NO